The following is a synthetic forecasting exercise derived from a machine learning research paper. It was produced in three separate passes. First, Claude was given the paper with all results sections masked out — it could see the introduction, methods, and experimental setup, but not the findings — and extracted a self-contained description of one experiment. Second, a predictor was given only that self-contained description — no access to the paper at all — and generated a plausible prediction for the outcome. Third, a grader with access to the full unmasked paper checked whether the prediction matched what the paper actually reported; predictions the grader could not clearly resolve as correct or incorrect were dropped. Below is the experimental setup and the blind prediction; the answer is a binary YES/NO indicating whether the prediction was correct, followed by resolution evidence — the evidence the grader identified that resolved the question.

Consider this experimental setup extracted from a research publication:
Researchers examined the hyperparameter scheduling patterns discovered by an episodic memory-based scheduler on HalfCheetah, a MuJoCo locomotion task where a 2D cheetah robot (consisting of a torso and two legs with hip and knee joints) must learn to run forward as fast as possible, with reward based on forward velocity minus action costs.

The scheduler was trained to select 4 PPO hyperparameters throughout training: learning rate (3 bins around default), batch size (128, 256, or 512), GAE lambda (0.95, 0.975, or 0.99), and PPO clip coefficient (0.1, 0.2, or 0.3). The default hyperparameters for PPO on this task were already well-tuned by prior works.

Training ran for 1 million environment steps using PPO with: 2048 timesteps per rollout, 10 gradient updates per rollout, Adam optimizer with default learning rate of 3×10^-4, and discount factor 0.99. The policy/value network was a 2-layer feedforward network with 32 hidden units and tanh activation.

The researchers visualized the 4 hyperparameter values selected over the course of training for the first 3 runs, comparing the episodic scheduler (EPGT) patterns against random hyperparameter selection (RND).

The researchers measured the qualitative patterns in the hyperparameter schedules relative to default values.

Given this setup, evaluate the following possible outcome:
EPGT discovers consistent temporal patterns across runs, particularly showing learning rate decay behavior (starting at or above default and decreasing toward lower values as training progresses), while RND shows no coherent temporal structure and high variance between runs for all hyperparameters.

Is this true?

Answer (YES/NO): NO